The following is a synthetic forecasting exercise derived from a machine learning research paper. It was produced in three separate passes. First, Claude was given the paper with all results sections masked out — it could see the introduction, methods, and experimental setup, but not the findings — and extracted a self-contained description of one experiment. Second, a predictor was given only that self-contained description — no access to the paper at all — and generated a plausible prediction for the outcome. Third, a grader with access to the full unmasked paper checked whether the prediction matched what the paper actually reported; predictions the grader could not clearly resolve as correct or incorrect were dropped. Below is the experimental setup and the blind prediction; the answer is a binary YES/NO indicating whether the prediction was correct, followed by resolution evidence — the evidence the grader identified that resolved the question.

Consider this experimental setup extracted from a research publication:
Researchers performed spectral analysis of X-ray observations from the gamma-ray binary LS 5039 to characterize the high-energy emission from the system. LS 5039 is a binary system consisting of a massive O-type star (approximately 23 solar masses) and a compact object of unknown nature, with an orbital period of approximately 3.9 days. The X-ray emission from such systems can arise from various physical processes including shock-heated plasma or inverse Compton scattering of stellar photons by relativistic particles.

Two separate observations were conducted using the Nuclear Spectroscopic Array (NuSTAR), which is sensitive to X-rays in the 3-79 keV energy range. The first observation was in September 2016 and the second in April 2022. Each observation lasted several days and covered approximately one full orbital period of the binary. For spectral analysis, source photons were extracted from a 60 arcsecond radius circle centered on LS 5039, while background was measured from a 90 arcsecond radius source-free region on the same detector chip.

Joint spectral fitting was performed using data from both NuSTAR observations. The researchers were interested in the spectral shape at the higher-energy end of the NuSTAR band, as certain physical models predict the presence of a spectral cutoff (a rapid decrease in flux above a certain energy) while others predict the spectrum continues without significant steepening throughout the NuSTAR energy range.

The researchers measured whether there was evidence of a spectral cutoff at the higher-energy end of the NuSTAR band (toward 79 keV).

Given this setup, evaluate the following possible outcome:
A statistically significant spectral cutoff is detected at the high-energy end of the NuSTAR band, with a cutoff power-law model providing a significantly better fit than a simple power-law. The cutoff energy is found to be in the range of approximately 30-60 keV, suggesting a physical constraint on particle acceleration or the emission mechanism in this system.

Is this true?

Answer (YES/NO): NO